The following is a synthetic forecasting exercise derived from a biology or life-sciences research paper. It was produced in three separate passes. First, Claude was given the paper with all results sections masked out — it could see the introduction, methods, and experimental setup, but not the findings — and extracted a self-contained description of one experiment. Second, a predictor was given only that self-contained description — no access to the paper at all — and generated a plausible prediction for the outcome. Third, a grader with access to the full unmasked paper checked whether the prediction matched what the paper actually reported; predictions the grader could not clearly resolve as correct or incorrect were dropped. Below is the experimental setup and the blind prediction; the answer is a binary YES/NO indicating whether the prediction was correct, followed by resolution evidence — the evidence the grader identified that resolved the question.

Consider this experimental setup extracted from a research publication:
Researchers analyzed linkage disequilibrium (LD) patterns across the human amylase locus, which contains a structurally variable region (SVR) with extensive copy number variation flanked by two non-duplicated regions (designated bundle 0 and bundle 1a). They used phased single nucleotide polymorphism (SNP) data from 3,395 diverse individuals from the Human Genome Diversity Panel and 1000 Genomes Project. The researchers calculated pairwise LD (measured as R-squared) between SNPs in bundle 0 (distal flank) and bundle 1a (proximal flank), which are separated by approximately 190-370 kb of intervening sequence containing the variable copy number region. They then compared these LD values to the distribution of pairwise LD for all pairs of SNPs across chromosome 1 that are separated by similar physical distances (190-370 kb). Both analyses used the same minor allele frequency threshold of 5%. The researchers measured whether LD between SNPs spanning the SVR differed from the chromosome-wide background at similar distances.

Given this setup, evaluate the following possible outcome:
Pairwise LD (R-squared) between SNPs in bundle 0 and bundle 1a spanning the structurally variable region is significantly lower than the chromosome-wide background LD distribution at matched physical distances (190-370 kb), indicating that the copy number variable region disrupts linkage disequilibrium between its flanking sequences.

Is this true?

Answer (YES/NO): NO